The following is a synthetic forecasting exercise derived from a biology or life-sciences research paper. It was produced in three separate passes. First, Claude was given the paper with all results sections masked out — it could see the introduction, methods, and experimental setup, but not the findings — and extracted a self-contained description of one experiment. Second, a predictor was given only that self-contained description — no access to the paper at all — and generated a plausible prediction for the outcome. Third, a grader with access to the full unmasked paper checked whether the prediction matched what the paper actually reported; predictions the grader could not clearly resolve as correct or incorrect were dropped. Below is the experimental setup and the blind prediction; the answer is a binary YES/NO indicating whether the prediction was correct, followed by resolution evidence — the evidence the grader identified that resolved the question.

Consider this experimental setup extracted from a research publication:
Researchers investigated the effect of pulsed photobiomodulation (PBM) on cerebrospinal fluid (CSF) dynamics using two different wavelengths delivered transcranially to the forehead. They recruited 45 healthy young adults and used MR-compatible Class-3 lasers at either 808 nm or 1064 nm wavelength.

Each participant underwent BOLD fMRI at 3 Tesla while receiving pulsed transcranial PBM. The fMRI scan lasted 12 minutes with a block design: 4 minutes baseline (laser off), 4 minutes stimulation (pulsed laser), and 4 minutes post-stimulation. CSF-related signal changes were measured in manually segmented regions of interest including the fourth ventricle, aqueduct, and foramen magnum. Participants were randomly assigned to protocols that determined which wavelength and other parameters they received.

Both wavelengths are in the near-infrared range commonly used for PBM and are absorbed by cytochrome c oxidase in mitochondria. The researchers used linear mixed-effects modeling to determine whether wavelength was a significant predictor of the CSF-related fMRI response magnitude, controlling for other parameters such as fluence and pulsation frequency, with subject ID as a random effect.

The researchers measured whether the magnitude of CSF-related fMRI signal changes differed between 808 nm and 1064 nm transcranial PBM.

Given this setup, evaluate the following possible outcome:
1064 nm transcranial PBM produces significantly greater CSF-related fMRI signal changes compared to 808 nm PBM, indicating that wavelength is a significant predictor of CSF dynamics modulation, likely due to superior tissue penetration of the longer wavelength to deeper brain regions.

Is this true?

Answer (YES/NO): NO